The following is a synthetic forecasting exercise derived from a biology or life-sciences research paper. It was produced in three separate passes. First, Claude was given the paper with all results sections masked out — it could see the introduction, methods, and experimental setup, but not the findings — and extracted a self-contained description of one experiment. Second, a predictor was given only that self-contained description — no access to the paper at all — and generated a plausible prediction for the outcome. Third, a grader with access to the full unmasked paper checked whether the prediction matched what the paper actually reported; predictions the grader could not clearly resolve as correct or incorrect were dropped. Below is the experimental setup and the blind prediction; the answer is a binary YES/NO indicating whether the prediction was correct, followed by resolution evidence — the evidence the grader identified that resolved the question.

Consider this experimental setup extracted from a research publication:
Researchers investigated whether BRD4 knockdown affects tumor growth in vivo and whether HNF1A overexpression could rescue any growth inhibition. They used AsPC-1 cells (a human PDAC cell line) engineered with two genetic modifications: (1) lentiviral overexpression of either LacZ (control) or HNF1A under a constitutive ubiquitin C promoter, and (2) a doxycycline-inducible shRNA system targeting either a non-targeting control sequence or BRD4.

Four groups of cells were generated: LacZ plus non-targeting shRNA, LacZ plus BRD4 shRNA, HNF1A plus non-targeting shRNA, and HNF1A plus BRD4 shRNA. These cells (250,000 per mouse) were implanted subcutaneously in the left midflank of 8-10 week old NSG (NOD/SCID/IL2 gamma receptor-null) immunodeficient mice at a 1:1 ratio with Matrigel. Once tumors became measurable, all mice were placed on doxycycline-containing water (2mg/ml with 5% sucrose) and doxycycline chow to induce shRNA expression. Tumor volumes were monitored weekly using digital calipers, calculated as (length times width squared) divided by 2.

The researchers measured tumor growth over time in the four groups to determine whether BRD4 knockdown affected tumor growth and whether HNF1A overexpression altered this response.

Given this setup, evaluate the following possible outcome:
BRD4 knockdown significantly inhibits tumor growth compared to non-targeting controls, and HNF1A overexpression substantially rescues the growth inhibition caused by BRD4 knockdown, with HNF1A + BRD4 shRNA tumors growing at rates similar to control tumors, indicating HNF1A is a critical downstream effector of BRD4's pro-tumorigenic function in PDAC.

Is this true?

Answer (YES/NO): YES